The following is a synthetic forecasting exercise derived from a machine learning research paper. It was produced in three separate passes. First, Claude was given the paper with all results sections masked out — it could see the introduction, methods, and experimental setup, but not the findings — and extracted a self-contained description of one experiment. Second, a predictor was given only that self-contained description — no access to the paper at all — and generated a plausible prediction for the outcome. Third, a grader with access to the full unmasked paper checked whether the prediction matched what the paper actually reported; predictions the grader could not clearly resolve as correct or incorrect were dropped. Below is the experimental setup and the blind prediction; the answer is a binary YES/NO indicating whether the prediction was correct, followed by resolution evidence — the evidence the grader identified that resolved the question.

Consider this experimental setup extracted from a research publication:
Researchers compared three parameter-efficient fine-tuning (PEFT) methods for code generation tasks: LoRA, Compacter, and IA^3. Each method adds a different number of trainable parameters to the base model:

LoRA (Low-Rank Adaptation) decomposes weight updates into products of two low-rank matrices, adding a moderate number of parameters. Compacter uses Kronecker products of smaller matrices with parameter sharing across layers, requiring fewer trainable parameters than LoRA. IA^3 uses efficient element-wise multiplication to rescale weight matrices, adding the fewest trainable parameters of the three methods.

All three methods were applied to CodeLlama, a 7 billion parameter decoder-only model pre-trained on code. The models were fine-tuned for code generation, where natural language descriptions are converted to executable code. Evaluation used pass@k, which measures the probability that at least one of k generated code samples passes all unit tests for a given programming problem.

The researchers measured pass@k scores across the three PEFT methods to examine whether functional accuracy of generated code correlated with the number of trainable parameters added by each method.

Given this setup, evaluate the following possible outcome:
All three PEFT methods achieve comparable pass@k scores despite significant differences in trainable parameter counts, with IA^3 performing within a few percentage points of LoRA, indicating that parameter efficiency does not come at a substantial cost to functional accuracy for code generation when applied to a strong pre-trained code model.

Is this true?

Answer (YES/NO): NO